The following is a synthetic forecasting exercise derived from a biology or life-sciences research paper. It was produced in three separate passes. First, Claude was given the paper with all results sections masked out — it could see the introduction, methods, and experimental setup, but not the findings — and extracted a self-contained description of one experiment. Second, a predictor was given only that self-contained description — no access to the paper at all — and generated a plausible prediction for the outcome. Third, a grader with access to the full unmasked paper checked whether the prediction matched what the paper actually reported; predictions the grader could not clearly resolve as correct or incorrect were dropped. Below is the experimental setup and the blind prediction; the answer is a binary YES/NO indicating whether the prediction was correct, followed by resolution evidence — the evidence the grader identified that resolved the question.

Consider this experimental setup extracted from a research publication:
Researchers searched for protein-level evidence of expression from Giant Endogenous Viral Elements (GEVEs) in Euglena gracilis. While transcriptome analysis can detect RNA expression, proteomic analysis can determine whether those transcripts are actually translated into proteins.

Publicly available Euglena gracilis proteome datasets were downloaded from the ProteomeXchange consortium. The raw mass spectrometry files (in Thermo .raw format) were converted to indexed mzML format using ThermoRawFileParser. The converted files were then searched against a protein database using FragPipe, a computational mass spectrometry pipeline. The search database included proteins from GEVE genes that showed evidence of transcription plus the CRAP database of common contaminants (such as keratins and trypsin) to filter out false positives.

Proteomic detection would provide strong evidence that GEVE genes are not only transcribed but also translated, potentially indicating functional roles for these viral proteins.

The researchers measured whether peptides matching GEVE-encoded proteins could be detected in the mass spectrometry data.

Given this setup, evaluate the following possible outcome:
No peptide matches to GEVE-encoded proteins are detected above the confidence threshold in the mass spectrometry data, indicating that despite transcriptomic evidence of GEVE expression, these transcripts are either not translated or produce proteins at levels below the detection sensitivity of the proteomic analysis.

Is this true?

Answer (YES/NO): NO